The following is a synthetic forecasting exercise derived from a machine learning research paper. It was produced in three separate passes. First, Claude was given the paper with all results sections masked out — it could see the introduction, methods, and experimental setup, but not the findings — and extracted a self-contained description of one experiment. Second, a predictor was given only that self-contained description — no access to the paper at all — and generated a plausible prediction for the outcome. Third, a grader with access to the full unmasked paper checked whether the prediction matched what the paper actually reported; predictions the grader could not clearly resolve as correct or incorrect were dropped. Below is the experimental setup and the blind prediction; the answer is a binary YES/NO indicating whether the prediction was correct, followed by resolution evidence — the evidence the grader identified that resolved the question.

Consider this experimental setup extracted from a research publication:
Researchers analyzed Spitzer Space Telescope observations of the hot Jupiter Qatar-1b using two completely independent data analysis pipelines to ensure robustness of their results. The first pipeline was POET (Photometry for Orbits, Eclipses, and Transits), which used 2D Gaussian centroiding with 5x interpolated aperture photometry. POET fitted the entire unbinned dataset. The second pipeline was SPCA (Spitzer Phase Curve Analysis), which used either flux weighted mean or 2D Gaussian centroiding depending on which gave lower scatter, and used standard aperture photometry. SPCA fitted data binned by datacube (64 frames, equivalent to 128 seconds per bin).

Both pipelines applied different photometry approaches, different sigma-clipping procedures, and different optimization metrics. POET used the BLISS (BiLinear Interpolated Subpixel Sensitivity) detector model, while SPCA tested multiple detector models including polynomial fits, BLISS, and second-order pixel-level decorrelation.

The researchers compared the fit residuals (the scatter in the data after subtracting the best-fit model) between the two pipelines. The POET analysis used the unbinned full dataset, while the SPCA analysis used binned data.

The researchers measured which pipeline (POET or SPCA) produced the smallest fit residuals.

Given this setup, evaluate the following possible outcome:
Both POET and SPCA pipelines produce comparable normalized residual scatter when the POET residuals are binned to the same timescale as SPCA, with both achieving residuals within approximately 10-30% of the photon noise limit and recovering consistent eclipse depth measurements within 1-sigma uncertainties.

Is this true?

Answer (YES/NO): NO